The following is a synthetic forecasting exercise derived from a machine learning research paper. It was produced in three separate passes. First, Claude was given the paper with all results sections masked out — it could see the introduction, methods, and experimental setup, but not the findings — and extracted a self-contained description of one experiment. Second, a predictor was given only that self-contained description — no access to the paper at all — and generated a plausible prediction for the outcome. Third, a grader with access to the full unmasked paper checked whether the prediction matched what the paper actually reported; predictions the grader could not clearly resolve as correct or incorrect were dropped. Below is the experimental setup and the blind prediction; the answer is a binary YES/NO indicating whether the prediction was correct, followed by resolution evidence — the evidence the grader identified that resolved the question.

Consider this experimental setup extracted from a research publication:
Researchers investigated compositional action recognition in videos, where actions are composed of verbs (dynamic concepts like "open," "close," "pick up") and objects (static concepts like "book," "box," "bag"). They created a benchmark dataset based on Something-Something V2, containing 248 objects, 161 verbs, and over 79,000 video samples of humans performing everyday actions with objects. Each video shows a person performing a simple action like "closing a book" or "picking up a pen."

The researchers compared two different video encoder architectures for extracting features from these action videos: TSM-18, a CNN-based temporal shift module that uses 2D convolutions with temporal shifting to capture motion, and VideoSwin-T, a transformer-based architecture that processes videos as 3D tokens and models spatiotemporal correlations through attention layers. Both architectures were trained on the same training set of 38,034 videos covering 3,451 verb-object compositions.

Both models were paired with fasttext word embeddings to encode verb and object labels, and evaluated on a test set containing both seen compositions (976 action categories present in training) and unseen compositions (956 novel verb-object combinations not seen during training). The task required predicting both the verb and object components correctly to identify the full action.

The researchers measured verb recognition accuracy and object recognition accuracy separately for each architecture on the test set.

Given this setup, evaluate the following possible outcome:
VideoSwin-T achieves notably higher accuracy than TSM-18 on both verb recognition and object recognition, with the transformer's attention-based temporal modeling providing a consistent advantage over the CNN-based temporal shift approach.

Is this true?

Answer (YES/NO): NO